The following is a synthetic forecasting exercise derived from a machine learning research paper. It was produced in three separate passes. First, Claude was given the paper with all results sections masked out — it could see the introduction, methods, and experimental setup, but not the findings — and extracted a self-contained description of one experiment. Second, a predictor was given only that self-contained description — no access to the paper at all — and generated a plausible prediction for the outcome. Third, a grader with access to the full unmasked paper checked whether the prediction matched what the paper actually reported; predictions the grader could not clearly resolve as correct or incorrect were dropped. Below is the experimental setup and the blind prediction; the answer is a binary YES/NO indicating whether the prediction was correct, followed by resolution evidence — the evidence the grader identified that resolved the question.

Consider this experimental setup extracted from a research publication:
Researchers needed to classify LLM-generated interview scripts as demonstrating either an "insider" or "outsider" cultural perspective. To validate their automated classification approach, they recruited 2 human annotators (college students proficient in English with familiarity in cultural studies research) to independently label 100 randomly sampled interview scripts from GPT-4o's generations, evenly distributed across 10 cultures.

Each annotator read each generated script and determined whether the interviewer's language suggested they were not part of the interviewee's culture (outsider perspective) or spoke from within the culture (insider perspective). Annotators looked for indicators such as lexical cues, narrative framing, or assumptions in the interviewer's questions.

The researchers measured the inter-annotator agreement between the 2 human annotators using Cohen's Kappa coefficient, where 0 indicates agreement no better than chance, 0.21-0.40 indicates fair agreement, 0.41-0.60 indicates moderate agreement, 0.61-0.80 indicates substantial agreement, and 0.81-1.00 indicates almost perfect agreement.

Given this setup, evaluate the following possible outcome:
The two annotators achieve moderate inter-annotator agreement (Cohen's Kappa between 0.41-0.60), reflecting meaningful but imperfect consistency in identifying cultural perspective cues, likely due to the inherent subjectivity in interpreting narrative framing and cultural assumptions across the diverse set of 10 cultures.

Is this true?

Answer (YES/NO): YES